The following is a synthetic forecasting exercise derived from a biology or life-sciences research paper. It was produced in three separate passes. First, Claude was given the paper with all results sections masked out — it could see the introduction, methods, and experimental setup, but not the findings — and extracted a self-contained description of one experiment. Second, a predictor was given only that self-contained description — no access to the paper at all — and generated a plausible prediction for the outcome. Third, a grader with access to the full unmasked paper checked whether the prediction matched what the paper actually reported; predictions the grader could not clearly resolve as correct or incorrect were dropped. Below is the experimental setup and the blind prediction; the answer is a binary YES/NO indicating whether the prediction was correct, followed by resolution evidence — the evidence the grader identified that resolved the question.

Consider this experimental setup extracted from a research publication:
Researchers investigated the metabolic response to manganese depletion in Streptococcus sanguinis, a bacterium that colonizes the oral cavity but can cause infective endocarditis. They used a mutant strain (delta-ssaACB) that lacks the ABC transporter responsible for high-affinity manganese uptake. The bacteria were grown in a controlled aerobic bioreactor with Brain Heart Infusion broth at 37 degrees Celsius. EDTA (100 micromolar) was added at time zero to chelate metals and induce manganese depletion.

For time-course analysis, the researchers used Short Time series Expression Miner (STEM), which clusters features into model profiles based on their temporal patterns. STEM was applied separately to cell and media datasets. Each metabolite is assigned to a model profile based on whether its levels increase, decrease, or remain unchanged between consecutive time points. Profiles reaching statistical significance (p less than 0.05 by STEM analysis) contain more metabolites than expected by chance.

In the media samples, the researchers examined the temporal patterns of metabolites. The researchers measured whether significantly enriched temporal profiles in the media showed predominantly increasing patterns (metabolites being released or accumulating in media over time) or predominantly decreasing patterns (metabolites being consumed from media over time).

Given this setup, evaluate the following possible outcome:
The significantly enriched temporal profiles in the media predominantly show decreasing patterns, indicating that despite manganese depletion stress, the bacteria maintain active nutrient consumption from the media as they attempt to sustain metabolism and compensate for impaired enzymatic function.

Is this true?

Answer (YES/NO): NO